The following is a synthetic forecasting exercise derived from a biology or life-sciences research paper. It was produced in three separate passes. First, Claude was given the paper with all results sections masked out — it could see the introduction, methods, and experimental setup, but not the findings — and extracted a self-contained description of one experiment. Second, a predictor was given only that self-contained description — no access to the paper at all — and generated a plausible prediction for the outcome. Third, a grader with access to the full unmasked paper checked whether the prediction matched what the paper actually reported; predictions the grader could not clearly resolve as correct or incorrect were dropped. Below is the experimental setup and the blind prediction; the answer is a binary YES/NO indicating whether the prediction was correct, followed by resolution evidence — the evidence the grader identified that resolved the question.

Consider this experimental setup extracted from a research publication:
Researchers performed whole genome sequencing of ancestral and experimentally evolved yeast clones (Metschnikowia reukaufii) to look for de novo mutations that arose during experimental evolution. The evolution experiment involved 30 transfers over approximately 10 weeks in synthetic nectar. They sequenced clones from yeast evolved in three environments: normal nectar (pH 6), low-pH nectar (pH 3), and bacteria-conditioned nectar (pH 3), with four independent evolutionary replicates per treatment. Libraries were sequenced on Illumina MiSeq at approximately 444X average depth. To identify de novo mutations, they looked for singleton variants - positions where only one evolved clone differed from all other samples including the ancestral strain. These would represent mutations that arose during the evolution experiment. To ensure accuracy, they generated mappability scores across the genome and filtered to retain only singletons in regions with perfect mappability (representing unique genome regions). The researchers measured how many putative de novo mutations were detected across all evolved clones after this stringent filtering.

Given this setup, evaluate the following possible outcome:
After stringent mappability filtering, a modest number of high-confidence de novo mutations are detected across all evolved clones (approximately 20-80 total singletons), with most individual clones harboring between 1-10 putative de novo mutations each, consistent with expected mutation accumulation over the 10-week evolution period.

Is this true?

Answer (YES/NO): NO